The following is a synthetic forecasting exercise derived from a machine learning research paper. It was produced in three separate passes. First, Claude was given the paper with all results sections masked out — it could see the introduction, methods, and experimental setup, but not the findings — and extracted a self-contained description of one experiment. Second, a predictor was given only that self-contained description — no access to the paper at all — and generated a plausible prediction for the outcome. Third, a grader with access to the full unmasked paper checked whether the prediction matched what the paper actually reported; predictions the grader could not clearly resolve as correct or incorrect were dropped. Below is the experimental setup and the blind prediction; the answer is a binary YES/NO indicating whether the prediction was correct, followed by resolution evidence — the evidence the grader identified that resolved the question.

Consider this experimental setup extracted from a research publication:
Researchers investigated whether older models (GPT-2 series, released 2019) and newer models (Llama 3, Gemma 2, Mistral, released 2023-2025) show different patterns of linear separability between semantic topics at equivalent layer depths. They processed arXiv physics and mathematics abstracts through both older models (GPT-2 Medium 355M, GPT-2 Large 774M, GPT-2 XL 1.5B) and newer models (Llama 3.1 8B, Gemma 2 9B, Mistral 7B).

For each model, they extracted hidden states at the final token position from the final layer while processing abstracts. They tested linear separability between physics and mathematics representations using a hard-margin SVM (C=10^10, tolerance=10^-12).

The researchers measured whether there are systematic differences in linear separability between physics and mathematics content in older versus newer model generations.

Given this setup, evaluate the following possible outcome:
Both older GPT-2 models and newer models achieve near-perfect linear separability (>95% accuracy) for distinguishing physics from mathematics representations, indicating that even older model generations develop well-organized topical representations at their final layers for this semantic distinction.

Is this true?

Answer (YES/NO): NO